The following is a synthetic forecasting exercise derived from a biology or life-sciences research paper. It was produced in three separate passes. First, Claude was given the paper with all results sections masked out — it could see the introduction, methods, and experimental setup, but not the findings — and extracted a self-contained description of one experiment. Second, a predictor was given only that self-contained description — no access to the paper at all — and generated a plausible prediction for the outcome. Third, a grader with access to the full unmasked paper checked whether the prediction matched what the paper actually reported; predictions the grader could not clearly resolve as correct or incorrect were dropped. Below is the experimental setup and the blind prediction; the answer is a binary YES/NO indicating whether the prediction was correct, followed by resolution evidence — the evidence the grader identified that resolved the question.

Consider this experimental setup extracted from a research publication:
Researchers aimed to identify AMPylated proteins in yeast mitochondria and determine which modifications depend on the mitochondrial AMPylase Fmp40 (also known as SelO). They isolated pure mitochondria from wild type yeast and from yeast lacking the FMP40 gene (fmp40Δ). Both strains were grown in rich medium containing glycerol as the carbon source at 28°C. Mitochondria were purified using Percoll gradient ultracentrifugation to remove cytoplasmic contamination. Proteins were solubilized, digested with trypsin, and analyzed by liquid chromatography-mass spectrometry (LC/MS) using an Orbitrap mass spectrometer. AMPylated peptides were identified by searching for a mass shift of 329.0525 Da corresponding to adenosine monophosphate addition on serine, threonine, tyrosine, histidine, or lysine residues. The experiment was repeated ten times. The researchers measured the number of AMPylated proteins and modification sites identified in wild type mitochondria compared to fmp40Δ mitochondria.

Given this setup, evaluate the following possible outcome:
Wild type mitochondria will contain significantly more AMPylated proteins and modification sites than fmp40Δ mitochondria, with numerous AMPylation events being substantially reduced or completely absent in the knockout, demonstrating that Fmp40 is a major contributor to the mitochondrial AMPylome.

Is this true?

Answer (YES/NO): NO